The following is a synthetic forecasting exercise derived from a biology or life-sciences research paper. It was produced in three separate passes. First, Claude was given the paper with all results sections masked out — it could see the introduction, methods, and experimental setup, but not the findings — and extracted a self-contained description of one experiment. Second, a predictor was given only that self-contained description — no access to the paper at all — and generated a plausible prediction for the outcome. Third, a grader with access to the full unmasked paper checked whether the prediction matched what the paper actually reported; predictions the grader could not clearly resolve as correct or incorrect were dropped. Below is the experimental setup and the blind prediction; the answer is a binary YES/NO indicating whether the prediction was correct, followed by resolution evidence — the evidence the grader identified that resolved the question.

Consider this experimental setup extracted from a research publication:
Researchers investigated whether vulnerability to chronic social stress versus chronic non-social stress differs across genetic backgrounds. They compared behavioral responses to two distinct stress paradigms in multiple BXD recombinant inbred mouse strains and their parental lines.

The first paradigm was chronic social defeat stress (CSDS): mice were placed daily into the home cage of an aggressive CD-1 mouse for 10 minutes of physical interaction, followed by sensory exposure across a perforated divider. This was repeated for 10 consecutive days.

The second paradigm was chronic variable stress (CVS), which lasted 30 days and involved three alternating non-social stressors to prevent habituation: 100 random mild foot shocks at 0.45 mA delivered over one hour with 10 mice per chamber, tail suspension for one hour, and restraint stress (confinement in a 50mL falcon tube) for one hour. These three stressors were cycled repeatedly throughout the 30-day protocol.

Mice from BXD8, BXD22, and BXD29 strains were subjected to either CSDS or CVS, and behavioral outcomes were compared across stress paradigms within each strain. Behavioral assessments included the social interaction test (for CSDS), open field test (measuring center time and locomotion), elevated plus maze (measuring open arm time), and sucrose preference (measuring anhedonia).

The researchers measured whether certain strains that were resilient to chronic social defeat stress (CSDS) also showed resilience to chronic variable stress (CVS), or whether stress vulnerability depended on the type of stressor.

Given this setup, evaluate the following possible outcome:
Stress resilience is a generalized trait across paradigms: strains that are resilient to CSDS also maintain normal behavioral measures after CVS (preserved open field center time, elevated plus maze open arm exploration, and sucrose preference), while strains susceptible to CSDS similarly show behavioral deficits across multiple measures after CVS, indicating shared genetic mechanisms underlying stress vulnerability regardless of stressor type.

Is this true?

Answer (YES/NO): NO